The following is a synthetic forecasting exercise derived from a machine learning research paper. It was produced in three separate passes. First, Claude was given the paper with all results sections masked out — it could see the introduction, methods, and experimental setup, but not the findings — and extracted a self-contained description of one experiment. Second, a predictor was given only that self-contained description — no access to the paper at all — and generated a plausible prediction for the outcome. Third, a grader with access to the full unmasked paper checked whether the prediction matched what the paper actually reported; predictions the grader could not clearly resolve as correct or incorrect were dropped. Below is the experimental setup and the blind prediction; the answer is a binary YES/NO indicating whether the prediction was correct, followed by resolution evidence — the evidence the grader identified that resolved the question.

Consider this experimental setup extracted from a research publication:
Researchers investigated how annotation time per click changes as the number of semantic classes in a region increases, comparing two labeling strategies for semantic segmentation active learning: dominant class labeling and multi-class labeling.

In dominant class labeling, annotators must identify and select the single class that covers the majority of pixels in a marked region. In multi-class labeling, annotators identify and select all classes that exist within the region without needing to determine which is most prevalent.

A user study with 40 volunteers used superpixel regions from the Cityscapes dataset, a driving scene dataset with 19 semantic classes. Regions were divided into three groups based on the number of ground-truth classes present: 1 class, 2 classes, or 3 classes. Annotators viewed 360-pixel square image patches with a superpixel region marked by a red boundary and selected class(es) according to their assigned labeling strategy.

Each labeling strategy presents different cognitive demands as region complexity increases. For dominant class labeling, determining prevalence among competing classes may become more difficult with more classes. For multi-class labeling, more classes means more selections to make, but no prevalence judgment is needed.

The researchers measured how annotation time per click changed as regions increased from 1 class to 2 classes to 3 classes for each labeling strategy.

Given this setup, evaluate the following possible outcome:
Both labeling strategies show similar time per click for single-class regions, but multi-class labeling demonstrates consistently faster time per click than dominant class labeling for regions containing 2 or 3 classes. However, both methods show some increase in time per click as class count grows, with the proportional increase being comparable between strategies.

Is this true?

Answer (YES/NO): NO